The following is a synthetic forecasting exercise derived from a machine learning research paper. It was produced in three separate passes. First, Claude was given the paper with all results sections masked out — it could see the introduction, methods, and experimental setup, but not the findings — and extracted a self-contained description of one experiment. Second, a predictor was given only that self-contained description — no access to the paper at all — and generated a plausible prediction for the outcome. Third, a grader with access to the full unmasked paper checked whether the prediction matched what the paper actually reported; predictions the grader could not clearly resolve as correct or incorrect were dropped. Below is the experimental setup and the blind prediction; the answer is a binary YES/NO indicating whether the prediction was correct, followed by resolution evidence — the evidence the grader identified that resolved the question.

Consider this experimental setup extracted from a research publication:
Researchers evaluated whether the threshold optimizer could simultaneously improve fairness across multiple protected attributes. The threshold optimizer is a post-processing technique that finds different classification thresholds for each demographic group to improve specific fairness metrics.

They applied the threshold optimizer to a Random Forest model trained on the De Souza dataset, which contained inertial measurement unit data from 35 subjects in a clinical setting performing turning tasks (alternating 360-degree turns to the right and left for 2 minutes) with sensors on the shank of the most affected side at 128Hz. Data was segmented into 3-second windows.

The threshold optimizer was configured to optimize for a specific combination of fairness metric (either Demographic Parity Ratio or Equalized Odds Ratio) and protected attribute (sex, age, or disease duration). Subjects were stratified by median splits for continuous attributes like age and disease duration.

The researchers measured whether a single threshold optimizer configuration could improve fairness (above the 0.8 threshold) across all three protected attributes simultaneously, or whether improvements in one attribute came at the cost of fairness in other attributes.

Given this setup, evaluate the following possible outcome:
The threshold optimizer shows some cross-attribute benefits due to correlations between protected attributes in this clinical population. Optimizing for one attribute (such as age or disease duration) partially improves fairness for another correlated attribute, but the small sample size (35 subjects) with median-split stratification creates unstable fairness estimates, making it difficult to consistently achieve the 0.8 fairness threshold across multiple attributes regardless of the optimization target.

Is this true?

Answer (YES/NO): NO